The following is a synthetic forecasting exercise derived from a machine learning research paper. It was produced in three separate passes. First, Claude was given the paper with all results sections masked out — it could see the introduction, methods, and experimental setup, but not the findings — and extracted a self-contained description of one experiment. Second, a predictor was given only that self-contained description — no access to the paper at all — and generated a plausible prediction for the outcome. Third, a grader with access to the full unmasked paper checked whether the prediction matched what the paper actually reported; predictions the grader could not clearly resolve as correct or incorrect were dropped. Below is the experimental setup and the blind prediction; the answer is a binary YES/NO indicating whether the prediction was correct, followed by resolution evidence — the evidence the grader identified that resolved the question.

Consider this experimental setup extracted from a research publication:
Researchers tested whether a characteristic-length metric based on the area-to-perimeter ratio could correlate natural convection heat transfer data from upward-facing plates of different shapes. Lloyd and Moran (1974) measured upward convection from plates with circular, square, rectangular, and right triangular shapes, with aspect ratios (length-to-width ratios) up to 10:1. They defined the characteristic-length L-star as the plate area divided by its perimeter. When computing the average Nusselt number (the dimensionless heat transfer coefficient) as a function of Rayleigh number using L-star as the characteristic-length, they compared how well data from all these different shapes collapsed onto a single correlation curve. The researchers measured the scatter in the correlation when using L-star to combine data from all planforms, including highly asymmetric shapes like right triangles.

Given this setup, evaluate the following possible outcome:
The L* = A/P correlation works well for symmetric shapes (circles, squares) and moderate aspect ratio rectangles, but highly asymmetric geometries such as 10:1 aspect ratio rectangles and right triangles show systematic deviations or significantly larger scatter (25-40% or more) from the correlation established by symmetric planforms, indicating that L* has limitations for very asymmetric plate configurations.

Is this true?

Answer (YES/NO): NO